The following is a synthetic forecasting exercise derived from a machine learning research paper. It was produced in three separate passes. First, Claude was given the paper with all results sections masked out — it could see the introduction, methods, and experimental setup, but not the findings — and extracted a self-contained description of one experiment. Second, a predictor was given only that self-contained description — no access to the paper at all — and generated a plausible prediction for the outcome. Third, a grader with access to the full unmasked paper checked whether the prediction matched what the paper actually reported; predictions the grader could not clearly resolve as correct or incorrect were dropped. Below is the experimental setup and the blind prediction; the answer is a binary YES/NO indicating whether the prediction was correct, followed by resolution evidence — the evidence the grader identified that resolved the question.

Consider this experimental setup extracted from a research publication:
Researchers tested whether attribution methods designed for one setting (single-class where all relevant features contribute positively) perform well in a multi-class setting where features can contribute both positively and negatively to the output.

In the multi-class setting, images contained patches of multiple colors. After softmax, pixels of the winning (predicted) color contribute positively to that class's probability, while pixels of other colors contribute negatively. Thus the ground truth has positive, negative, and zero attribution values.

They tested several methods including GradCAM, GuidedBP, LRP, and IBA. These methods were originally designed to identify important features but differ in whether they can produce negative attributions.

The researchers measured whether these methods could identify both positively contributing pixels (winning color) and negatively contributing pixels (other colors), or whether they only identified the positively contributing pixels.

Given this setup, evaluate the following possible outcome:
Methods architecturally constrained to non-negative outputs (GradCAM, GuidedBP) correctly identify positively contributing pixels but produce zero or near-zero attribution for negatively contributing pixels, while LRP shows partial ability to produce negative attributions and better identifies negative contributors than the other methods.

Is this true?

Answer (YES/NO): NO